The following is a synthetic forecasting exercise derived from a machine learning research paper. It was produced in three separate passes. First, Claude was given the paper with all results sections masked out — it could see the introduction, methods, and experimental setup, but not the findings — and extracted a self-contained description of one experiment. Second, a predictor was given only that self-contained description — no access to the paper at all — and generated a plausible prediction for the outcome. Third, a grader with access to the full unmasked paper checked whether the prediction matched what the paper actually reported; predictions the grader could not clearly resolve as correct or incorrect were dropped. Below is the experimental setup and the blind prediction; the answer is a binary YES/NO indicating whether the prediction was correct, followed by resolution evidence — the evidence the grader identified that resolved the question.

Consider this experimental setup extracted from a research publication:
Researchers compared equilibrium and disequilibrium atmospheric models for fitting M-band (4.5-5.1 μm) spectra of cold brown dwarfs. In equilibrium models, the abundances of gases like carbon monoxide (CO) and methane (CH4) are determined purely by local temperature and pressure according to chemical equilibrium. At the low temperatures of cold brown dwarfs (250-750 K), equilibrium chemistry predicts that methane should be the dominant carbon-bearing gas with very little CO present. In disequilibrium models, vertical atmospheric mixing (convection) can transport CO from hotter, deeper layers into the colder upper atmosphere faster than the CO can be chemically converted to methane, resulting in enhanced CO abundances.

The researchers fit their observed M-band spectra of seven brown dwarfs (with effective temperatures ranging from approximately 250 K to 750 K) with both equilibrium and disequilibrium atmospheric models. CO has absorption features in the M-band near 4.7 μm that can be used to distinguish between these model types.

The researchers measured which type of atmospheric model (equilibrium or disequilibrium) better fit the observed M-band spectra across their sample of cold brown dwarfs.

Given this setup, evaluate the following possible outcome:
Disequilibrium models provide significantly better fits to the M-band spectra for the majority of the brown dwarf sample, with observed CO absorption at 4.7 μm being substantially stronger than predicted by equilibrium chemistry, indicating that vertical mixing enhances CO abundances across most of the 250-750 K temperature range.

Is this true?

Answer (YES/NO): YES